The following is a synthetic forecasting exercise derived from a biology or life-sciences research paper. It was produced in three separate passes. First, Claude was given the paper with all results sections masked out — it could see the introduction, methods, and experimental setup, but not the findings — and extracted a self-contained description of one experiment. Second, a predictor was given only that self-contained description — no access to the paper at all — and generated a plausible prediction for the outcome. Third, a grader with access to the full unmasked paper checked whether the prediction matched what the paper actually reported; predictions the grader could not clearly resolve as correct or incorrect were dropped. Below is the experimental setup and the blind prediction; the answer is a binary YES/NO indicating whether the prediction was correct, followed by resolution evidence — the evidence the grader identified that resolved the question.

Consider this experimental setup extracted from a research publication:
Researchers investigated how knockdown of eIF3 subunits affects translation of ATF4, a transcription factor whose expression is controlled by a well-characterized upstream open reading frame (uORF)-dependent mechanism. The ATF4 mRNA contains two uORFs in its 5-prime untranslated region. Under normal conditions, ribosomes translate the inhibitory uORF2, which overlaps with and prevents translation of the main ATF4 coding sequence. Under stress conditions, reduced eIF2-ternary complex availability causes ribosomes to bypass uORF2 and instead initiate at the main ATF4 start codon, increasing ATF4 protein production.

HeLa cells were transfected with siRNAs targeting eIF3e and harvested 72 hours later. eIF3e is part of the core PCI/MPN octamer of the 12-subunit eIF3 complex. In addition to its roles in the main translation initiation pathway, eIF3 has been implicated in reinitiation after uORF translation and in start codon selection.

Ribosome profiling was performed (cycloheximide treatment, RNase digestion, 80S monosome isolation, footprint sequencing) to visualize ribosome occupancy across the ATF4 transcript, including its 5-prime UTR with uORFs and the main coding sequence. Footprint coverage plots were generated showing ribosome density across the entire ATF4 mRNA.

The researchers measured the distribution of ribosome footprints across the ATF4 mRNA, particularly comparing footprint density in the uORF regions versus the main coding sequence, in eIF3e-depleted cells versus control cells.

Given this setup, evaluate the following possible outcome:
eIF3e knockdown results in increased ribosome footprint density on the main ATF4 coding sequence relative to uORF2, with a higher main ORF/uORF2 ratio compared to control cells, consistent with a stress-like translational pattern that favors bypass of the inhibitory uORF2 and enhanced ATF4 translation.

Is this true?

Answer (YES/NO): NO